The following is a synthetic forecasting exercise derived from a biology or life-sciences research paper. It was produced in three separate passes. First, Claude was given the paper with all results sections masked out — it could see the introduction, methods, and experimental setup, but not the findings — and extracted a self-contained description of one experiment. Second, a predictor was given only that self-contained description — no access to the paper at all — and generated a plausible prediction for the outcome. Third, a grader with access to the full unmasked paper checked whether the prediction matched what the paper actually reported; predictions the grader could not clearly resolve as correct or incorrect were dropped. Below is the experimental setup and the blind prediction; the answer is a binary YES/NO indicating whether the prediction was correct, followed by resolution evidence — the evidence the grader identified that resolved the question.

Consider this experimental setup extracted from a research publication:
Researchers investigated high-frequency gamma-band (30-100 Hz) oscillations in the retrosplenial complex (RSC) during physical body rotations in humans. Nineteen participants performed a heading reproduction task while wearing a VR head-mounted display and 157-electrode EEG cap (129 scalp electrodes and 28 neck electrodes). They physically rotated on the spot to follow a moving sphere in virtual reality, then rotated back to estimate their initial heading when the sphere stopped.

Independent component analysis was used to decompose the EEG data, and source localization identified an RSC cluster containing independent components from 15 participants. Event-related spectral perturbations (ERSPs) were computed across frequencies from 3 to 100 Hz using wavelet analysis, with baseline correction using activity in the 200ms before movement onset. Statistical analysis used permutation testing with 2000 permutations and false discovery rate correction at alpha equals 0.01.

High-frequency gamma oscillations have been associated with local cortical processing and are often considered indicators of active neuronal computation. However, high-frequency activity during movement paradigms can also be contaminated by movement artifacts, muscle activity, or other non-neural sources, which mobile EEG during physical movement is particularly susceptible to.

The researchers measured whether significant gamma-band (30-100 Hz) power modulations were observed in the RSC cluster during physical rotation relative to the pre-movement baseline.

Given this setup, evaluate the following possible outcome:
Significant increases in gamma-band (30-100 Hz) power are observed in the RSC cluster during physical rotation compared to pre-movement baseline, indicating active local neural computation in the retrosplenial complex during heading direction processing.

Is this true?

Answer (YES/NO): NO